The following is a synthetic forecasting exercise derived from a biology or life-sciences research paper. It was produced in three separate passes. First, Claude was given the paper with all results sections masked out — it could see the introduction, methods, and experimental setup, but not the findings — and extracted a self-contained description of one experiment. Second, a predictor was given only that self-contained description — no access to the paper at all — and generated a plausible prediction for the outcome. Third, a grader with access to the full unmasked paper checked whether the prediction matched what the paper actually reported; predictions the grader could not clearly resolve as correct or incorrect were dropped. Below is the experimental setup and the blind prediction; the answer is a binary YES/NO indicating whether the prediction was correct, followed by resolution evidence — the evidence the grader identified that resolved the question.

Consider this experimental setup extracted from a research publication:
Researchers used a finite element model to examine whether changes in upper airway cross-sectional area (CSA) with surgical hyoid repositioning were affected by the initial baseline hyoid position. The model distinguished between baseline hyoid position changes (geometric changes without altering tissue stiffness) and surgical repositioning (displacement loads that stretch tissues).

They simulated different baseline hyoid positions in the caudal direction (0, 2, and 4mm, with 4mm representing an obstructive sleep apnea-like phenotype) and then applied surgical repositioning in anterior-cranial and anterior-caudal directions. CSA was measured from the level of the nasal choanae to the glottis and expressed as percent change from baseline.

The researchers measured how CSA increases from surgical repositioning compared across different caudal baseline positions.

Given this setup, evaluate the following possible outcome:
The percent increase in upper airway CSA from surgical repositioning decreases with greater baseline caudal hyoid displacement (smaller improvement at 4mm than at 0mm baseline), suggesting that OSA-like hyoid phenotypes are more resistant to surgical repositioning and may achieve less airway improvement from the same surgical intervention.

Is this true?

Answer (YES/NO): NO